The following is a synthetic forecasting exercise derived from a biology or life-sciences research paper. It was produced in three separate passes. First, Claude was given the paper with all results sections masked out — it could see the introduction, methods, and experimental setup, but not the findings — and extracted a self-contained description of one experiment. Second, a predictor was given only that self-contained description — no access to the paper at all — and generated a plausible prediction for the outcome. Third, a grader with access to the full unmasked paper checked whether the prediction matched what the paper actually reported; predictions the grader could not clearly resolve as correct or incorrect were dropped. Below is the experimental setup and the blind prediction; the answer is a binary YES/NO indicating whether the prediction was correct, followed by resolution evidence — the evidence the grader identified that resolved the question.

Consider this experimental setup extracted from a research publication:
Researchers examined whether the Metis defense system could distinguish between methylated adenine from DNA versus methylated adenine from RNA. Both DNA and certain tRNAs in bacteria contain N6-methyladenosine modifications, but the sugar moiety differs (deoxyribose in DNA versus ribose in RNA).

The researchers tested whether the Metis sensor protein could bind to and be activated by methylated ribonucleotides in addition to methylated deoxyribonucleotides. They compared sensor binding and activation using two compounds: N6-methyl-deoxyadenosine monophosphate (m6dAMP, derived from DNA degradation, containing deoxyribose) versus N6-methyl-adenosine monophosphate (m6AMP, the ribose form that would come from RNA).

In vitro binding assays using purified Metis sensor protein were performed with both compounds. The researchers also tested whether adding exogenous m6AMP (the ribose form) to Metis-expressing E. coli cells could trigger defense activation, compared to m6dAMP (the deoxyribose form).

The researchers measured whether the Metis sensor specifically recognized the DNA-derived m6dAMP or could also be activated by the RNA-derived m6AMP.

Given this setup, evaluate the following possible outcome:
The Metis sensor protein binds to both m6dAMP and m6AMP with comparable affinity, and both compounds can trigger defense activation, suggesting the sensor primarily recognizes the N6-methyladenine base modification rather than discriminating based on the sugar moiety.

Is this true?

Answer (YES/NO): NO